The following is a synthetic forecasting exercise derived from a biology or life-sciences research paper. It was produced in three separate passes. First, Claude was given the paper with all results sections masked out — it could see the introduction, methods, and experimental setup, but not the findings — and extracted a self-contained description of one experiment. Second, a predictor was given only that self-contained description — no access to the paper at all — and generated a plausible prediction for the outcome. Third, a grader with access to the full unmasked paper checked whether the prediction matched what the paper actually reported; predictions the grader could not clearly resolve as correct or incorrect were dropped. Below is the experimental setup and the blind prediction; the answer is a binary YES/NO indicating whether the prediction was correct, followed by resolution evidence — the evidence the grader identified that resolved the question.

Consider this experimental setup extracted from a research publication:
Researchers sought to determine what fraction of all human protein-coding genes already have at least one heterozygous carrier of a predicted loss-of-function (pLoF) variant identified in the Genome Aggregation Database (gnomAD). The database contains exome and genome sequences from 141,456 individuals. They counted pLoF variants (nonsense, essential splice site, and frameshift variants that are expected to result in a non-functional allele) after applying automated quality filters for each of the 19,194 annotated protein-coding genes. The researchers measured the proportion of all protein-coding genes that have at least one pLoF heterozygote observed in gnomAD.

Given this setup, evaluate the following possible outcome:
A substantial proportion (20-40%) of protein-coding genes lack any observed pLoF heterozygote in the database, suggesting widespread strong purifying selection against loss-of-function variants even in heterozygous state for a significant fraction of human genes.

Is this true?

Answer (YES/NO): NO